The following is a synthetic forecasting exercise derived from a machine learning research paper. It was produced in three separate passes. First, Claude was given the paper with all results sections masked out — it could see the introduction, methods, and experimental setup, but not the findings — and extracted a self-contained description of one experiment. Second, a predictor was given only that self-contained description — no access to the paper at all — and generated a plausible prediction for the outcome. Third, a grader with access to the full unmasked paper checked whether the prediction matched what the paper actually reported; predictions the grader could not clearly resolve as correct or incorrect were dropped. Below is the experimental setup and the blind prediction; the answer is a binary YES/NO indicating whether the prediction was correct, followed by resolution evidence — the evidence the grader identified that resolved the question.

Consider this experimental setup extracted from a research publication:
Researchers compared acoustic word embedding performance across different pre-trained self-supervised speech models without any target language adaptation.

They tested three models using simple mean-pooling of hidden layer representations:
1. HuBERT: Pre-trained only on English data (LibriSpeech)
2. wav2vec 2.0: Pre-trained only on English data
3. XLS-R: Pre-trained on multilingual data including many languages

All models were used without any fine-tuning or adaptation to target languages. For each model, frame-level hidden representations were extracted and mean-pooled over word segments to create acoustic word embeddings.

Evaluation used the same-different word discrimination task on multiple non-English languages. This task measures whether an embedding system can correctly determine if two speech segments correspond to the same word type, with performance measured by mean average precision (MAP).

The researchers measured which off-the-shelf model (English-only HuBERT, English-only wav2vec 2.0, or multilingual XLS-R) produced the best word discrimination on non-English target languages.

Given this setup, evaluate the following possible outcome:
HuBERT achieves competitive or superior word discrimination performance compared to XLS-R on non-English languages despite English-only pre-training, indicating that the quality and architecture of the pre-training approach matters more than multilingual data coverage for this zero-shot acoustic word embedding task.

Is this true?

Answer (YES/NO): YES